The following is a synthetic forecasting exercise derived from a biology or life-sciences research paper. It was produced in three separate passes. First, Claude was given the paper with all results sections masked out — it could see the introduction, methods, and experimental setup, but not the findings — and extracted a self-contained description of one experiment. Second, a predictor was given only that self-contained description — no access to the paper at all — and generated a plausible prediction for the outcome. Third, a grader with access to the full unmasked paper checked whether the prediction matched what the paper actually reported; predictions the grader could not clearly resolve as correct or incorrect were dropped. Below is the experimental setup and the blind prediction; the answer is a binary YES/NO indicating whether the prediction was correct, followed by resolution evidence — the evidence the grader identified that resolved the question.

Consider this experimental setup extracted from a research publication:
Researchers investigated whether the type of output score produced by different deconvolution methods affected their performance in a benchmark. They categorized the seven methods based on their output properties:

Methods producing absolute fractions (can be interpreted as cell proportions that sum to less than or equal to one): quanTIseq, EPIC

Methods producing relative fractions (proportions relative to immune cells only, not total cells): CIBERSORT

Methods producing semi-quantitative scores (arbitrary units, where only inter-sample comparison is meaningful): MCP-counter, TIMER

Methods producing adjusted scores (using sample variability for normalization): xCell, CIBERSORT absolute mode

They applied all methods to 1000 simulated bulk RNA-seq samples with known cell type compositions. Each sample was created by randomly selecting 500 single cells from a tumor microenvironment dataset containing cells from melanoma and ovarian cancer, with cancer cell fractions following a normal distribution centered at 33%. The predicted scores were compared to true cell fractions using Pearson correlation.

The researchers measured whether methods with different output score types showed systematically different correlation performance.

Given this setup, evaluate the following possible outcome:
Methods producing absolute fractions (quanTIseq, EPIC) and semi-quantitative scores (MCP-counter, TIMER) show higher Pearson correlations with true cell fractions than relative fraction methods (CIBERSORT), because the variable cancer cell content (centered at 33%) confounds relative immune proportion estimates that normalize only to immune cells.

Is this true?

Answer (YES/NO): NO